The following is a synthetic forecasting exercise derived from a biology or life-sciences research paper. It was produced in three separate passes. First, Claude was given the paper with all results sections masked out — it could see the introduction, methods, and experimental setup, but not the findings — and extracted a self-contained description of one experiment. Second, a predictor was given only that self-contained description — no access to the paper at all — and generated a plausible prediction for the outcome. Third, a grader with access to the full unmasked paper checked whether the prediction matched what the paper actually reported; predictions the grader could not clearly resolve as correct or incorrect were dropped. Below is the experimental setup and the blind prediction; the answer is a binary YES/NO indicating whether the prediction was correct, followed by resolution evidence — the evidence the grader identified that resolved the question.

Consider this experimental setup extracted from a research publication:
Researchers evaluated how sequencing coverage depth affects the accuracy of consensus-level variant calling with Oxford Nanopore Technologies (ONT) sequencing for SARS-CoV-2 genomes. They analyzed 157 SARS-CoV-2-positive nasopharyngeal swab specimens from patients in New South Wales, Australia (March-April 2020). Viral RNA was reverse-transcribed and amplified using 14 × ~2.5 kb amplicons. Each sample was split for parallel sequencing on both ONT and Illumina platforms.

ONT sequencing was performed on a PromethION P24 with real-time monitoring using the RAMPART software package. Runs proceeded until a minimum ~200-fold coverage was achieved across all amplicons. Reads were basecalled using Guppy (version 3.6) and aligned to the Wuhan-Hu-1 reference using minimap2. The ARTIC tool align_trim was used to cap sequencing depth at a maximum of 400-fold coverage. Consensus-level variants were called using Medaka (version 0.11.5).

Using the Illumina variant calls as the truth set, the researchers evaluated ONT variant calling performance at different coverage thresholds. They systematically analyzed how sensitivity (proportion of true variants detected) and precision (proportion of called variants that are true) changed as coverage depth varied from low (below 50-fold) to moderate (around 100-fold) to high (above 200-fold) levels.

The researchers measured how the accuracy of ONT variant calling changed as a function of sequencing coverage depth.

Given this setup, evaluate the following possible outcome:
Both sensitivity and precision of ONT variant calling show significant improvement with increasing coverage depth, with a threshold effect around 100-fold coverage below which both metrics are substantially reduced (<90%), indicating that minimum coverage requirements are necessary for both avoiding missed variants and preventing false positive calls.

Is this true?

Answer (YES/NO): NO